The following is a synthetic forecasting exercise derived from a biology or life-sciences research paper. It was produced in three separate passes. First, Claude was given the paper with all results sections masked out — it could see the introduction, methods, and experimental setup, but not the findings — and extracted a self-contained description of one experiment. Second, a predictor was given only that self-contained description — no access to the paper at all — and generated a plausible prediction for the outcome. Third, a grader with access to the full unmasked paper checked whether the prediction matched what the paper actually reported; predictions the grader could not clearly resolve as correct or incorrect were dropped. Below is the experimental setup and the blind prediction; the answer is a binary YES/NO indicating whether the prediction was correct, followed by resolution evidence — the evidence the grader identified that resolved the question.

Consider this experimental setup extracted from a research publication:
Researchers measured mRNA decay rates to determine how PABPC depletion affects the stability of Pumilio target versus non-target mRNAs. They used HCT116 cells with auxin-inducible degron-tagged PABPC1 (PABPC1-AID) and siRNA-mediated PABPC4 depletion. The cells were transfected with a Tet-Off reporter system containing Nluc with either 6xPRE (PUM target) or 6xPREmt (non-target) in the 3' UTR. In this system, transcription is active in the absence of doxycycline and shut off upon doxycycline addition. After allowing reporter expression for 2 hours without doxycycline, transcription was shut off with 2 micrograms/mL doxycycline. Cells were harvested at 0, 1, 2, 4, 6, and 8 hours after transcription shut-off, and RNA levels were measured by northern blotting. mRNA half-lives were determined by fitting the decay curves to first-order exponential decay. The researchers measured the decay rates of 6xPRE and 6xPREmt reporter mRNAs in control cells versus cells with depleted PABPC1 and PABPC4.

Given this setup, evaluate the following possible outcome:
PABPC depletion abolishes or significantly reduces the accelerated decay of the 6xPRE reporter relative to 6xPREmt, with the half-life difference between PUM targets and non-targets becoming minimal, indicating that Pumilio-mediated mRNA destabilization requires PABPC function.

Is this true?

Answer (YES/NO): YES